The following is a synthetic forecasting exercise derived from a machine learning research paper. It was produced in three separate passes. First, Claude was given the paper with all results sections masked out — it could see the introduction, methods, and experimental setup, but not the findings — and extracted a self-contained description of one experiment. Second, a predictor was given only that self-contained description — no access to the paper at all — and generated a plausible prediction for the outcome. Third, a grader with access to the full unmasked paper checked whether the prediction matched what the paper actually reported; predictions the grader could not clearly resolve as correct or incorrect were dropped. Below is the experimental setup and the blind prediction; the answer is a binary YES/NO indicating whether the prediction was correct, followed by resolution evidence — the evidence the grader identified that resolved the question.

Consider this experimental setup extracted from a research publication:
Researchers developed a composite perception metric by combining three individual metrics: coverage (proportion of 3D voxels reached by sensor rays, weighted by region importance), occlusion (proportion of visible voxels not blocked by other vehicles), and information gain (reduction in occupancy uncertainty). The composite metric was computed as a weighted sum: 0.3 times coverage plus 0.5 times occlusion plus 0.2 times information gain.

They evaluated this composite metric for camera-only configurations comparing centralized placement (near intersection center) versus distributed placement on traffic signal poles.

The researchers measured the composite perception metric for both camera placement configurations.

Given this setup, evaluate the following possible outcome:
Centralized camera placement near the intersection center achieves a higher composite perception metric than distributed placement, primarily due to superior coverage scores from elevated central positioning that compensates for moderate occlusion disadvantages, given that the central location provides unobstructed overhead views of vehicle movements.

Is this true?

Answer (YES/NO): NO